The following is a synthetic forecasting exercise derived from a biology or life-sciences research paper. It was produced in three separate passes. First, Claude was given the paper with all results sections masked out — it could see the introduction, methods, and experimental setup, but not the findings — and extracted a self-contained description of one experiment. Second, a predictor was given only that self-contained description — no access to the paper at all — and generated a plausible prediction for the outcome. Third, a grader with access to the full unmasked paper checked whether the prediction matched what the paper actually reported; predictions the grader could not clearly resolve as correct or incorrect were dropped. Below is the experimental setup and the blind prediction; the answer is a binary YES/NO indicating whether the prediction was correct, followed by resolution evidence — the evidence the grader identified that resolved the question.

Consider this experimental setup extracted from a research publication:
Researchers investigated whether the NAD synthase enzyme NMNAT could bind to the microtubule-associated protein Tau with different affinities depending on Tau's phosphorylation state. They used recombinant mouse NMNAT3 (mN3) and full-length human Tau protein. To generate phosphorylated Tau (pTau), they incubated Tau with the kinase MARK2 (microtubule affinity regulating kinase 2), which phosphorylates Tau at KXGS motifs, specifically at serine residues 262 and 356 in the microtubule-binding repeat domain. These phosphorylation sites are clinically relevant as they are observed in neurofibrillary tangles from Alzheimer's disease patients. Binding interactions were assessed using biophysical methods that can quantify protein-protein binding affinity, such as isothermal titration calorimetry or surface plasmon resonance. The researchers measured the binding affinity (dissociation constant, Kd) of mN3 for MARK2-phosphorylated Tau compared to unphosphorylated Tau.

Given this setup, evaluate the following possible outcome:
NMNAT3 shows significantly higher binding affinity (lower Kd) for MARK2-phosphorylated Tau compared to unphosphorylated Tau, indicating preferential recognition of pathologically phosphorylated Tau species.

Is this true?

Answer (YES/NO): YES